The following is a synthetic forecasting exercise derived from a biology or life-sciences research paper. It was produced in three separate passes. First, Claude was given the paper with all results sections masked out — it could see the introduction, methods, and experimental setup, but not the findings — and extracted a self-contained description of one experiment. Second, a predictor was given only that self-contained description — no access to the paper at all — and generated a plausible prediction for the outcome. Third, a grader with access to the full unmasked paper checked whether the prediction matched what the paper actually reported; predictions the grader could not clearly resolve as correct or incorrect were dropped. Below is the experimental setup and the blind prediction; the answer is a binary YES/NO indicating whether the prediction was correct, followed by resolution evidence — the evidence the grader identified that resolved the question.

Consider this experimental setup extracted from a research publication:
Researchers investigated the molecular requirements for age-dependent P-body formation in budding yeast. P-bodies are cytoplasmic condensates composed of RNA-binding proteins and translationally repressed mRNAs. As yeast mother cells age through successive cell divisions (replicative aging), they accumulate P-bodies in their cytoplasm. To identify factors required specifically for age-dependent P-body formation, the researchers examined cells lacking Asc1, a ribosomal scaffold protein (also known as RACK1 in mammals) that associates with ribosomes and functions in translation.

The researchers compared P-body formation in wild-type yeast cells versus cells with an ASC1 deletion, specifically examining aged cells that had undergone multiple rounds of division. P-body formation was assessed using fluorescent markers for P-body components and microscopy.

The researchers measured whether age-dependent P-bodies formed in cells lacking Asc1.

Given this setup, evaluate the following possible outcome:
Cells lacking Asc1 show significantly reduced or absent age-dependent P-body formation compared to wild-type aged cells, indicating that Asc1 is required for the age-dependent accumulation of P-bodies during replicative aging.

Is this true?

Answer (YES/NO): YES